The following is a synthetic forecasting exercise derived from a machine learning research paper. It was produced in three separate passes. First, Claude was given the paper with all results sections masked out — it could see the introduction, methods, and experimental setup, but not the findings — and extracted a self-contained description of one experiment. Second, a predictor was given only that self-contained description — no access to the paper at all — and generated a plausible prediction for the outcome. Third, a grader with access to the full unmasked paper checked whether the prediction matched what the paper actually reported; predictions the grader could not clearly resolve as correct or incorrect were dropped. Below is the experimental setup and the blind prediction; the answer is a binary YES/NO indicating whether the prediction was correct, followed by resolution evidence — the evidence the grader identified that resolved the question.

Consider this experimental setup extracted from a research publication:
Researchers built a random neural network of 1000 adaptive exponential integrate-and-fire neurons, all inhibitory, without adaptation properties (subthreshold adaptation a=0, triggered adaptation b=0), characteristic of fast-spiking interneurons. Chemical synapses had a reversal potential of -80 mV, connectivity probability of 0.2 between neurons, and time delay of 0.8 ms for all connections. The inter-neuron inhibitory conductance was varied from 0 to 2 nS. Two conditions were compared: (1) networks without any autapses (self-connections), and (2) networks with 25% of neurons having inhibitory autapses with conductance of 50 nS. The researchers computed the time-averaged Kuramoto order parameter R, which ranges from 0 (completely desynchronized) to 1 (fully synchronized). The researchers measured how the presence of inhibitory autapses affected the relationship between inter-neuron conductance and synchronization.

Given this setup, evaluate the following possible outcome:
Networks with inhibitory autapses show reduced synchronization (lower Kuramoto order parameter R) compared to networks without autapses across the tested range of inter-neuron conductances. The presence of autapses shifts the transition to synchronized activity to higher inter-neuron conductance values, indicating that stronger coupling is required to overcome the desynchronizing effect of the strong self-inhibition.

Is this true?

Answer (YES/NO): NO